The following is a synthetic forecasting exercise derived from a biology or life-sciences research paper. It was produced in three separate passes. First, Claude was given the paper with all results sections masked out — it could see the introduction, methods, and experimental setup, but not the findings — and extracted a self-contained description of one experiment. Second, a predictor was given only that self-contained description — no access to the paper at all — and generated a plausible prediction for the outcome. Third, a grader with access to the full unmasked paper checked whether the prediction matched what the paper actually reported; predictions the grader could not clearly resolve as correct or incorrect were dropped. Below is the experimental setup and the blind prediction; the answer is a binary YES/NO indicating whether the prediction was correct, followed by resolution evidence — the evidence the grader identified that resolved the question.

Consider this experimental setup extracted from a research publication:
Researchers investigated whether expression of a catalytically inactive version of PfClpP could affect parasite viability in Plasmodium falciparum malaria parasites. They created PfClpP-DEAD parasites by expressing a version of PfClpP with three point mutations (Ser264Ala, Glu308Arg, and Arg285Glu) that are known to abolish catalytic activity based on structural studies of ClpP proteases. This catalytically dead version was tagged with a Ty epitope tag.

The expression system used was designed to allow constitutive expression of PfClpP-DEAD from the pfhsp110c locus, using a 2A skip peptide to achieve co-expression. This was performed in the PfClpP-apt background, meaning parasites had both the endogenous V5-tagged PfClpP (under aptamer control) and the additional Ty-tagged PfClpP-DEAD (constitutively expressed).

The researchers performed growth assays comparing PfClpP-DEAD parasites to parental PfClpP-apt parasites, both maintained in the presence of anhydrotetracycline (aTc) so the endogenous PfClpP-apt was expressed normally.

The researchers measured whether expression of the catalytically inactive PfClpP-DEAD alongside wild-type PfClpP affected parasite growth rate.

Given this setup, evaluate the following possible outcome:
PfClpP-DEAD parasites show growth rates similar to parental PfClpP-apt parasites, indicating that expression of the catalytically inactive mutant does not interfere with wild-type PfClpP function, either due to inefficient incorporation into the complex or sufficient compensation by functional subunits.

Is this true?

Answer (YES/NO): YES